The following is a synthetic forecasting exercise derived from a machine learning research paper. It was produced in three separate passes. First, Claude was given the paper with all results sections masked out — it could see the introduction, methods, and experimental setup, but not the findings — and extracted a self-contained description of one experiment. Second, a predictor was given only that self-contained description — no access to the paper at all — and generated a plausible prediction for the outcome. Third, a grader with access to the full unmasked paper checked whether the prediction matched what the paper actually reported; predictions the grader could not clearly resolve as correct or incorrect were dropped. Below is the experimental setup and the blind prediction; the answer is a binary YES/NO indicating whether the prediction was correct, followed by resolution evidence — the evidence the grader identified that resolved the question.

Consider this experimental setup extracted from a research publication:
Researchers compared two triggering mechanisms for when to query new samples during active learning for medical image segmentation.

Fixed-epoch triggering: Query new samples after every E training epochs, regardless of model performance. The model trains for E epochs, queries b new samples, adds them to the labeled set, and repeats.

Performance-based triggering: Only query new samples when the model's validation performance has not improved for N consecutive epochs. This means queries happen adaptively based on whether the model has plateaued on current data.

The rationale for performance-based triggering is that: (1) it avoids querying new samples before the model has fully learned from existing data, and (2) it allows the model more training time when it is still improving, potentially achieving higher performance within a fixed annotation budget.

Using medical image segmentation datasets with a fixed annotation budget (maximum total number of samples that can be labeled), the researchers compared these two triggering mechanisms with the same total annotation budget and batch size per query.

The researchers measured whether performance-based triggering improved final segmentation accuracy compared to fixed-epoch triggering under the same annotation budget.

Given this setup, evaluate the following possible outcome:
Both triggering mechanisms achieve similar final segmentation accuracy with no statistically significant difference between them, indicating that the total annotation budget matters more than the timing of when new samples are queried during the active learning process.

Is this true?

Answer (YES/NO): NO